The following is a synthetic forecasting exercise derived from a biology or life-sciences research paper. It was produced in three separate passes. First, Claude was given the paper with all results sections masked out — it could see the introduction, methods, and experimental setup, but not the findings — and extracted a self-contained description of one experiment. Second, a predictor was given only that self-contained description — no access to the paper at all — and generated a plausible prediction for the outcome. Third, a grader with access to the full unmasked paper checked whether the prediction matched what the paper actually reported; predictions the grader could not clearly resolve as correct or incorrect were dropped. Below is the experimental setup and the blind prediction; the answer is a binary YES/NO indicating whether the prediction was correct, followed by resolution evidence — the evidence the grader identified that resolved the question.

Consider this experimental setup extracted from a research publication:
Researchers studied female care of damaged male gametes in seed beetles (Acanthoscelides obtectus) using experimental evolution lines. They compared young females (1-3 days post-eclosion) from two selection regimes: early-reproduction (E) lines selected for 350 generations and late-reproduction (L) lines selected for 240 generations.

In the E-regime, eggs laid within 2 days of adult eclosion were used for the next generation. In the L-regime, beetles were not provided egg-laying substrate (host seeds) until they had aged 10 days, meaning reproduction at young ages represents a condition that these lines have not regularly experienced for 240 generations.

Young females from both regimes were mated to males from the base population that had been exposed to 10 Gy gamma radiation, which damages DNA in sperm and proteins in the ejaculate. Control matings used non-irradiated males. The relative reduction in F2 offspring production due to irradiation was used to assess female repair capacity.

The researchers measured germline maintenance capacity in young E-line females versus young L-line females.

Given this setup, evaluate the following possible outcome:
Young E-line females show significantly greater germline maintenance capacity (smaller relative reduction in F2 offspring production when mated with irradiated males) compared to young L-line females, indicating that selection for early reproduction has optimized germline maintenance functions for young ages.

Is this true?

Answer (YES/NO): YES